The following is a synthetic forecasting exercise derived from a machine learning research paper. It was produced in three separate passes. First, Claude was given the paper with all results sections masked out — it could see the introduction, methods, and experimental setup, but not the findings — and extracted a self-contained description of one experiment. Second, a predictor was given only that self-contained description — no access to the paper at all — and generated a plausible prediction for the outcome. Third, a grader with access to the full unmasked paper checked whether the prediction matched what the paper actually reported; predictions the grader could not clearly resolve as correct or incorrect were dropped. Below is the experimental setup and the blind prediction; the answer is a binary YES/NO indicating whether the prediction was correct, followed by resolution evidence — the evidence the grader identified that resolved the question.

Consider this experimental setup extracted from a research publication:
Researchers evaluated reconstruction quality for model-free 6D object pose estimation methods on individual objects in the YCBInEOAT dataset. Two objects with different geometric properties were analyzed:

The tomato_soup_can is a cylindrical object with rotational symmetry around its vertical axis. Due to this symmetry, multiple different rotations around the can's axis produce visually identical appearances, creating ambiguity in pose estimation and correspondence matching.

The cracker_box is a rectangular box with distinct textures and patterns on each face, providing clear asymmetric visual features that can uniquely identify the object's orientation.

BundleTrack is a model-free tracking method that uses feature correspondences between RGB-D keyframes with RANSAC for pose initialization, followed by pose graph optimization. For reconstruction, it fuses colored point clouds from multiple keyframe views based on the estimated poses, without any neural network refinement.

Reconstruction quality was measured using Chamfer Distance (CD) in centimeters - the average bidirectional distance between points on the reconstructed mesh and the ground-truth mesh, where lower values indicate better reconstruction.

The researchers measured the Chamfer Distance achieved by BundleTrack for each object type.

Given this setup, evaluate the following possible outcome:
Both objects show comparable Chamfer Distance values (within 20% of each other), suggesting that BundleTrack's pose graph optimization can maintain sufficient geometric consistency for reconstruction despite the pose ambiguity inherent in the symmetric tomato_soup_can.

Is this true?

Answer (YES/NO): NO